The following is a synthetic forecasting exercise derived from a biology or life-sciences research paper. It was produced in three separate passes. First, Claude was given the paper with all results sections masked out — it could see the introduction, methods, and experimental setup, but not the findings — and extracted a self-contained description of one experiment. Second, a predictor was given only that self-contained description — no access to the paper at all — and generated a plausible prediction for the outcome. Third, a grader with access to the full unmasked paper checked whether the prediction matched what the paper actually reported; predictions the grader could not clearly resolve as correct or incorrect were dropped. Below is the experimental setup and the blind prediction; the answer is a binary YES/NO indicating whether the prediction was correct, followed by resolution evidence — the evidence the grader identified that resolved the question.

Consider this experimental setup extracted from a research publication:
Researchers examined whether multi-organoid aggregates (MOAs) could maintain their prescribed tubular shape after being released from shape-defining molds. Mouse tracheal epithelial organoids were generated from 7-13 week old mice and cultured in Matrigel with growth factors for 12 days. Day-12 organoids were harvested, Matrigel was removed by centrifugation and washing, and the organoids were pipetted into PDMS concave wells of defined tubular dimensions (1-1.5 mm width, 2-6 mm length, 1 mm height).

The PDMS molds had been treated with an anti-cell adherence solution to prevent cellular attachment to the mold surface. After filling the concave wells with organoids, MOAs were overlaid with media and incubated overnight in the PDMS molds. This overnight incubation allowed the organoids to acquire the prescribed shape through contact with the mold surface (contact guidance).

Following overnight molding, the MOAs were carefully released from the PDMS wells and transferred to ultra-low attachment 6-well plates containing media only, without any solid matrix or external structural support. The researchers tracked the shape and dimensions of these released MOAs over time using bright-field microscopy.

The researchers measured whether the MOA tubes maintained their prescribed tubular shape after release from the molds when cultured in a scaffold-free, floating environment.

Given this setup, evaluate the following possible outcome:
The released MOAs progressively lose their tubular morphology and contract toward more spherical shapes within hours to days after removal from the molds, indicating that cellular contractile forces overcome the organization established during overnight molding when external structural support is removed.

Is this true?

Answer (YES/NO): NO